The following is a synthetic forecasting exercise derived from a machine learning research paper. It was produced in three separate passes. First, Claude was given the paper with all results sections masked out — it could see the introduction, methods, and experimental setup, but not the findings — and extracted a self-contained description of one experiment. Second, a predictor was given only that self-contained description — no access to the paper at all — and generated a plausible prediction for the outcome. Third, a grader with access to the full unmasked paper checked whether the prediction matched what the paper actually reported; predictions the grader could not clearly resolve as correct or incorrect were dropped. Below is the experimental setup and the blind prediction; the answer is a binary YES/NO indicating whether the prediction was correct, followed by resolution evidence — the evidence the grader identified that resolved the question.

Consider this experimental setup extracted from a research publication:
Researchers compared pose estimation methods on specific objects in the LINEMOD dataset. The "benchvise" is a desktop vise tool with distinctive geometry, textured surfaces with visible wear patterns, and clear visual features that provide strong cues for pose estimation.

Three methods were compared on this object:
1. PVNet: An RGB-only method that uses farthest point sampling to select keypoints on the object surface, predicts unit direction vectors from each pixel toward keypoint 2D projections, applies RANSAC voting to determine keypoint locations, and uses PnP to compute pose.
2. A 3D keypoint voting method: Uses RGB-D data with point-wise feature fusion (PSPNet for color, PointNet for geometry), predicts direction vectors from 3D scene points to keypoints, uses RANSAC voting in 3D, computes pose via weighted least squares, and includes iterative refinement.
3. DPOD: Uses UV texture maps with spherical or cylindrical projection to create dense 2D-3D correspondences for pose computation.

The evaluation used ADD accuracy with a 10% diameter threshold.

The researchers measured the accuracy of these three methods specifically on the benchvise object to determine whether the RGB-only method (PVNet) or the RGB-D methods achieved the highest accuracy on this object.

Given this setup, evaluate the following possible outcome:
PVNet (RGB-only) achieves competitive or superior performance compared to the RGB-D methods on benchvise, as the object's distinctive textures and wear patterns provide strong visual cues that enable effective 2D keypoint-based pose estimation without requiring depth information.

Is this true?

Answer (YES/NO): YES